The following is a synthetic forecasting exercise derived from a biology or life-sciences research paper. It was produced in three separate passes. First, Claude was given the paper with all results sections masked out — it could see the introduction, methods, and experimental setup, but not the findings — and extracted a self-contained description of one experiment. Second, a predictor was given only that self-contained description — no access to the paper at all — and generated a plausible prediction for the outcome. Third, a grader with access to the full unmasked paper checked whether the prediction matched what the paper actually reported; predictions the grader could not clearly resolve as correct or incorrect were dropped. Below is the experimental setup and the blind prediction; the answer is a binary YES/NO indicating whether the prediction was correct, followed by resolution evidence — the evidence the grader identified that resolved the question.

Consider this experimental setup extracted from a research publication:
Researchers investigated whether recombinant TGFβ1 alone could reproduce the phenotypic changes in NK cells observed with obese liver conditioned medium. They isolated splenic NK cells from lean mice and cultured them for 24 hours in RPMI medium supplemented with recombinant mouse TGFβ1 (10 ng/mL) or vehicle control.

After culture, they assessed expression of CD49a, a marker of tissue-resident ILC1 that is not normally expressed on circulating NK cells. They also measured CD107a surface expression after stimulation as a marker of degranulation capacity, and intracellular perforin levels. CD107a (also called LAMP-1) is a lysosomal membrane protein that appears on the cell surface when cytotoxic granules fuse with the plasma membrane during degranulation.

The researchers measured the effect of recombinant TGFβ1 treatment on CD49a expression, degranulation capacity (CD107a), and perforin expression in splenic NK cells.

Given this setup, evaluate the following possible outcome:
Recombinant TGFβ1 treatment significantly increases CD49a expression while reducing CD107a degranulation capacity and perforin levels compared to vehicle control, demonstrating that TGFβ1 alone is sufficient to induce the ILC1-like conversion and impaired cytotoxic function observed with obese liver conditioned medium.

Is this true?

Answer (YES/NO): NO